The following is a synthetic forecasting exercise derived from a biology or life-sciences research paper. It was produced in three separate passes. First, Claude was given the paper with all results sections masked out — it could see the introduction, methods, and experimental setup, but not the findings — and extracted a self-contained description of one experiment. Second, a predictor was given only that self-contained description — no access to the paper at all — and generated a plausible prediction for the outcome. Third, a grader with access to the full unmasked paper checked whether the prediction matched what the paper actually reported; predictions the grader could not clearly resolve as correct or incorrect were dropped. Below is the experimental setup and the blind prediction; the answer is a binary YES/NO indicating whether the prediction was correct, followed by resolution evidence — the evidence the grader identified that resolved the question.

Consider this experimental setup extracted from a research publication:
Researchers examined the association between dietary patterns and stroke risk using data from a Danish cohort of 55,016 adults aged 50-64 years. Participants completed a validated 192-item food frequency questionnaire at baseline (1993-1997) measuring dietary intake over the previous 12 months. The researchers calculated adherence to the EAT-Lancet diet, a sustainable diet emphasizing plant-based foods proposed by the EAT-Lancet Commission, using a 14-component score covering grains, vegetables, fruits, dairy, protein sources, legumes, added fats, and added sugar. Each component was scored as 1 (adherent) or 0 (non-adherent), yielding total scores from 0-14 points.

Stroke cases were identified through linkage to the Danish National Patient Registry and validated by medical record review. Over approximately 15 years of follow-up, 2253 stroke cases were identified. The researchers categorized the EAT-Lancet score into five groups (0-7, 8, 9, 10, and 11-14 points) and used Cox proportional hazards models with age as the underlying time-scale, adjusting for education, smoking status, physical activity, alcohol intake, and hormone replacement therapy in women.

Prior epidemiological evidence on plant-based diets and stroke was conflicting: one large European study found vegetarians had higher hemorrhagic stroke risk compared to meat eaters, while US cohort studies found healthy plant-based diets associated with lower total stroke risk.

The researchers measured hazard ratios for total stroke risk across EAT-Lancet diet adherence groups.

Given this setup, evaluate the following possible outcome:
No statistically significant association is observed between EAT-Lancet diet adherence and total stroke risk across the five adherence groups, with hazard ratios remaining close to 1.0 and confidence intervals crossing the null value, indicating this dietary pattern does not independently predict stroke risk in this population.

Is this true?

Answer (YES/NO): YES